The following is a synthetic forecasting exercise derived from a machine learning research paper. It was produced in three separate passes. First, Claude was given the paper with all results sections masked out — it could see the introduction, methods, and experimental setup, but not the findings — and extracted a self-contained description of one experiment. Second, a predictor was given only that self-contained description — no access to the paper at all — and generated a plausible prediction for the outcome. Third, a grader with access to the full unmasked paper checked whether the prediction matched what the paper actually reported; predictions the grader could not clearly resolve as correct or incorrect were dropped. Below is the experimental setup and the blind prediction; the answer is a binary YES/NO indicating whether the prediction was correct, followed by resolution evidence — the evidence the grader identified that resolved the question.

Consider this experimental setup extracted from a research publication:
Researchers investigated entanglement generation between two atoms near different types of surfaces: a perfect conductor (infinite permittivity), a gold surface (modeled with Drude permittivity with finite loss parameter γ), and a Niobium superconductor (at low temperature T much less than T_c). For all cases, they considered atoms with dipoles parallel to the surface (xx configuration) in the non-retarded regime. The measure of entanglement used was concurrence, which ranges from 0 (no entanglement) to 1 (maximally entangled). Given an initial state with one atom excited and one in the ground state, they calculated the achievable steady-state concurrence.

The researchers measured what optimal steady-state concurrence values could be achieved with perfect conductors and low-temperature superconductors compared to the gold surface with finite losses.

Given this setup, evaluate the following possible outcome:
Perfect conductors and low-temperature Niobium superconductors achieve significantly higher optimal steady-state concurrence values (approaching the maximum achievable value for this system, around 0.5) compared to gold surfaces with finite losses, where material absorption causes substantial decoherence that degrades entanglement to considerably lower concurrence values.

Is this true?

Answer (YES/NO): YES